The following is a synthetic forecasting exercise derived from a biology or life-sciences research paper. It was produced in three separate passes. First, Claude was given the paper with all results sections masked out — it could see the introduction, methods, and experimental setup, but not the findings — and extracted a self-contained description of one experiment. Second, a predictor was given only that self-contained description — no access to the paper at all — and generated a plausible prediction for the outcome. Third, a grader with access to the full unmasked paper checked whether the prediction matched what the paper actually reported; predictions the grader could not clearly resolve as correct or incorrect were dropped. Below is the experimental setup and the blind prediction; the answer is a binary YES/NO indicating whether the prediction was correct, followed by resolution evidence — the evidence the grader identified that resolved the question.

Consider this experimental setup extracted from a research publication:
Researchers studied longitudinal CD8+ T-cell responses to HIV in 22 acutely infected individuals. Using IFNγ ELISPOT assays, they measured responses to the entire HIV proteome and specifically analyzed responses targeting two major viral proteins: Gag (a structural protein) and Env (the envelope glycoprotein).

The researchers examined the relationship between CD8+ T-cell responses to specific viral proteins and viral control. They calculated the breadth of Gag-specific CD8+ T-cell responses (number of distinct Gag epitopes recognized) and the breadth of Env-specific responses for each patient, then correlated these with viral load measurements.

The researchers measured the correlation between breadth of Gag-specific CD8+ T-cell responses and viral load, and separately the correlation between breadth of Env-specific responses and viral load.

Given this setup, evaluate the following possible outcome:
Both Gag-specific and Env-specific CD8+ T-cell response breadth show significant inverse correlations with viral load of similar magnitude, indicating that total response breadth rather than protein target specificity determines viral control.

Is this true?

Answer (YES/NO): NO